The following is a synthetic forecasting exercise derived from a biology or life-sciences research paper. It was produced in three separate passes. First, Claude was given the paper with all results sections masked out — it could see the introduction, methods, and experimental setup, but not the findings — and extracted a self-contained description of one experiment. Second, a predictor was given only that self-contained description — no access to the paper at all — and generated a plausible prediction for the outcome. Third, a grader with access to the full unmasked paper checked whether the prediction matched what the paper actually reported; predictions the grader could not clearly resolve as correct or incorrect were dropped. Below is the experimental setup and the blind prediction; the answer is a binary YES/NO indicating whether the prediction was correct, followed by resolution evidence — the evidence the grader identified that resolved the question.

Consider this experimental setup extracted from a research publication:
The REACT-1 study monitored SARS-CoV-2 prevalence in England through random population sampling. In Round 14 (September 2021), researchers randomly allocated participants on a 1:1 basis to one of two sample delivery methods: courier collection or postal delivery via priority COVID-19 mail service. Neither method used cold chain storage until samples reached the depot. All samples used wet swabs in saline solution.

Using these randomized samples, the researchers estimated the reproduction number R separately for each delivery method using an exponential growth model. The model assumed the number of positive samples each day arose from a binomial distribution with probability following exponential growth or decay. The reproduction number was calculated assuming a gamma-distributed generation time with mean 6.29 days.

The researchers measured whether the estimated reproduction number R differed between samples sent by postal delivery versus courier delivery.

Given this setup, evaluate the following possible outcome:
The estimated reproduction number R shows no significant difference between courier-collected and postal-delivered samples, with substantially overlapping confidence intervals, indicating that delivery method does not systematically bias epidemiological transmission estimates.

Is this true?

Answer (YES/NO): YES